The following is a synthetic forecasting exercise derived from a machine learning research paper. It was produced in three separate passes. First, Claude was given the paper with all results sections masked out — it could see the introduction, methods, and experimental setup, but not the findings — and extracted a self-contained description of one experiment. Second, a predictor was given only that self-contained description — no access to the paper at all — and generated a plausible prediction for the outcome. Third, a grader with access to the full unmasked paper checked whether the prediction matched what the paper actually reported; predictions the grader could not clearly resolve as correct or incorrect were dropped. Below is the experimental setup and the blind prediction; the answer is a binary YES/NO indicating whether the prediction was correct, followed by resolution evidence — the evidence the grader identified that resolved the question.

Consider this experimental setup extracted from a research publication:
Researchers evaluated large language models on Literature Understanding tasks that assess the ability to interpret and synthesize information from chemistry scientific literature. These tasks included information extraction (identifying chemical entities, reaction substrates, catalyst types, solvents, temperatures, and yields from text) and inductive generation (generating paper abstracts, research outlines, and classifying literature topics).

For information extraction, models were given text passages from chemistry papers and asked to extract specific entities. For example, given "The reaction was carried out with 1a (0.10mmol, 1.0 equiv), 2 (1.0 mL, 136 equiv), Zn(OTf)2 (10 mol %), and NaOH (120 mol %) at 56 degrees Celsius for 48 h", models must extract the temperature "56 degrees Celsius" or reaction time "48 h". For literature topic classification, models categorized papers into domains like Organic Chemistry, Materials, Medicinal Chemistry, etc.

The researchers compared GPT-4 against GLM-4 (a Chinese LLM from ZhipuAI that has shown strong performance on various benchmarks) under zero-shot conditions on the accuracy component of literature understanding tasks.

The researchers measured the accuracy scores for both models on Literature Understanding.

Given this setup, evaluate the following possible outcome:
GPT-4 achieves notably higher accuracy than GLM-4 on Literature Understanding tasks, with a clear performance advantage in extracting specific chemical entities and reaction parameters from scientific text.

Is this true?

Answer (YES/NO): NO